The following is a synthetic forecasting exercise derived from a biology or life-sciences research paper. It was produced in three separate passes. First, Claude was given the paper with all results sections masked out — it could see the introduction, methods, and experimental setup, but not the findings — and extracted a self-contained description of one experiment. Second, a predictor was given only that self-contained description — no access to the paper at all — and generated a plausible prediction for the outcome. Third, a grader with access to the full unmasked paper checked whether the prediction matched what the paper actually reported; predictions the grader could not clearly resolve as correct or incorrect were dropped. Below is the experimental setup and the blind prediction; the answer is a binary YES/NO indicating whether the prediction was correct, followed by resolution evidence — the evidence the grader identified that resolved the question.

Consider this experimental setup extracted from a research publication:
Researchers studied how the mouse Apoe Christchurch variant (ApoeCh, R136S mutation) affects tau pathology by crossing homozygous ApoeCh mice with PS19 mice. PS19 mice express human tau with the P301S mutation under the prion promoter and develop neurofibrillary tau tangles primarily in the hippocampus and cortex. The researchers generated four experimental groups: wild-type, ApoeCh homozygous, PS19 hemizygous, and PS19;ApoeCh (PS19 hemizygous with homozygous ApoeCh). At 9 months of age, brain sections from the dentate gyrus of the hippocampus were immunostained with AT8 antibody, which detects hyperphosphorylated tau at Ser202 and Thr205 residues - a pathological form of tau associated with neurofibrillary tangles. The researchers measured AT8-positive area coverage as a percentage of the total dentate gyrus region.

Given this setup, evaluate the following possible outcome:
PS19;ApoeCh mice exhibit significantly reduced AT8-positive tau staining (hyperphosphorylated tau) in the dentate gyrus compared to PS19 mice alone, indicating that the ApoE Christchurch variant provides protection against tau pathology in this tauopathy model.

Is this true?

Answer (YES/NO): NO